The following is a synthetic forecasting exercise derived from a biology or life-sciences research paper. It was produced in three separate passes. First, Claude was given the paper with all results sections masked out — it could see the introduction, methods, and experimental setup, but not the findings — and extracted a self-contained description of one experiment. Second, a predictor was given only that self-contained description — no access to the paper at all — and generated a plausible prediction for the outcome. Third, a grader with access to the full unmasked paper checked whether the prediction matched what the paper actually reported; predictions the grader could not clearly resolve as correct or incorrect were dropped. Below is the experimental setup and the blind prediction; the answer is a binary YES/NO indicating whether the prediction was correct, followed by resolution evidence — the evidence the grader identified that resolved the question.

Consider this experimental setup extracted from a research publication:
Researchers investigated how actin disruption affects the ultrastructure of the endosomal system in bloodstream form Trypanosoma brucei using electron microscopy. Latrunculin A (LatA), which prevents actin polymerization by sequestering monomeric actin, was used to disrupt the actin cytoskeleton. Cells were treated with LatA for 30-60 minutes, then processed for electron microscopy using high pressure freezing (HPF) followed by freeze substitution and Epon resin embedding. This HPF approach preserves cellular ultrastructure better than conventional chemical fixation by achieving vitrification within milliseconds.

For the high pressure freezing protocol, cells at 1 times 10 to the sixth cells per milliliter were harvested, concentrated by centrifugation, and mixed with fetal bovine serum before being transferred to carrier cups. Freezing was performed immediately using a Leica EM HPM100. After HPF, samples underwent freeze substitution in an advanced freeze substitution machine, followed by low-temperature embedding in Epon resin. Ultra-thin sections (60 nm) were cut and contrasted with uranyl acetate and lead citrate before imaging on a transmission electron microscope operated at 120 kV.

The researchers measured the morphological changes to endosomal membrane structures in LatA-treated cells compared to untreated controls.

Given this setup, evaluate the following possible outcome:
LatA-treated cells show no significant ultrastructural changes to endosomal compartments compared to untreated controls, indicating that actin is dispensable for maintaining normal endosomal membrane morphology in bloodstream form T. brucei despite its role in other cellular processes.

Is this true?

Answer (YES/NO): NO